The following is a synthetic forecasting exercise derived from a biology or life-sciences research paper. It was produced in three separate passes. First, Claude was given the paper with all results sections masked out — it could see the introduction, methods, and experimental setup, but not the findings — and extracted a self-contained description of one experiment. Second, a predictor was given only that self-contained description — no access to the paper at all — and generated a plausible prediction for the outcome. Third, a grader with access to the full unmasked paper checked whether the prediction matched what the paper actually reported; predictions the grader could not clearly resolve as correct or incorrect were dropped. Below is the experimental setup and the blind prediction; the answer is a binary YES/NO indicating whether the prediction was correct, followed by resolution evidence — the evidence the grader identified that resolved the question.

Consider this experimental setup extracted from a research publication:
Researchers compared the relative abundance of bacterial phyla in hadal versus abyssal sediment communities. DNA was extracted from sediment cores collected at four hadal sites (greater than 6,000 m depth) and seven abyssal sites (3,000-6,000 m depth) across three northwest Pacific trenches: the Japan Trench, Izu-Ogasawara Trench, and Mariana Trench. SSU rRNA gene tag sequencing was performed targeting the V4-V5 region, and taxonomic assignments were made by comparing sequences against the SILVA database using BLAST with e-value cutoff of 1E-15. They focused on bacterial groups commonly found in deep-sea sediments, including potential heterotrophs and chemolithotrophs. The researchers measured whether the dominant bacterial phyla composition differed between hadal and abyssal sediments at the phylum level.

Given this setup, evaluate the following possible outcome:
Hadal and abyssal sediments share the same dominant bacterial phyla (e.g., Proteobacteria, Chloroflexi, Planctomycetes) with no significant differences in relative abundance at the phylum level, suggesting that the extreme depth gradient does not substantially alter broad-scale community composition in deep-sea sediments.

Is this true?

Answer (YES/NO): NO